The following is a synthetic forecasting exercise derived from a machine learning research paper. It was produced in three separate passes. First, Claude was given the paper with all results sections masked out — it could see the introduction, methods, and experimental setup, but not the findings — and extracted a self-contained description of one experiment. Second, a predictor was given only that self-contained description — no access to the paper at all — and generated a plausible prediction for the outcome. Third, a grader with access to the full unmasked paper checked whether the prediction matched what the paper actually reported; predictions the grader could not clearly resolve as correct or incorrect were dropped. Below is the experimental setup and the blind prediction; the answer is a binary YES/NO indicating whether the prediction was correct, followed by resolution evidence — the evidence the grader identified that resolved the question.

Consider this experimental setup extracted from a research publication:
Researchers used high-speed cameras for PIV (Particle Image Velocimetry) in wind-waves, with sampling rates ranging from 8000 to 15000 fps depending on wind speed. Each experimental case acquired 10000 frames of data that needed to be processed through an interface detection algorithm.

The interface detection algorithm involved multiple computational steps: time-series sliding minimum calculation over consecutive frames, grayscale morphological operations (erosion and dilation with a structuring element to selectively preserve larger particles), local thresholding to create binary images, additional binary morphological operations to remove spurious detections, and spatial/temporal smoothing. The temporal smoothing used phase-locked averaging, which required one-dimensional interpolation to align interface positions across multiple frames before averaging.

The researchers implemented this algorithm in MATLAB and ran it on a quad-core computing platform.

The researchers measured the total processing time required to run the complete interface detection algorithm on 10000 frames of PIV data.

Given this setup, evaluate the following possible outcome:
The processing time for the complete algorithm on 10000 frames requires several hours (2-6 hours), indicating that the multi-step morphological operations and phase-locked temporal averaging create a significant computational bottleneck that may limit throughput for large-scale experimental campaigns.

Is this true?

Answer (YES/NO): YES